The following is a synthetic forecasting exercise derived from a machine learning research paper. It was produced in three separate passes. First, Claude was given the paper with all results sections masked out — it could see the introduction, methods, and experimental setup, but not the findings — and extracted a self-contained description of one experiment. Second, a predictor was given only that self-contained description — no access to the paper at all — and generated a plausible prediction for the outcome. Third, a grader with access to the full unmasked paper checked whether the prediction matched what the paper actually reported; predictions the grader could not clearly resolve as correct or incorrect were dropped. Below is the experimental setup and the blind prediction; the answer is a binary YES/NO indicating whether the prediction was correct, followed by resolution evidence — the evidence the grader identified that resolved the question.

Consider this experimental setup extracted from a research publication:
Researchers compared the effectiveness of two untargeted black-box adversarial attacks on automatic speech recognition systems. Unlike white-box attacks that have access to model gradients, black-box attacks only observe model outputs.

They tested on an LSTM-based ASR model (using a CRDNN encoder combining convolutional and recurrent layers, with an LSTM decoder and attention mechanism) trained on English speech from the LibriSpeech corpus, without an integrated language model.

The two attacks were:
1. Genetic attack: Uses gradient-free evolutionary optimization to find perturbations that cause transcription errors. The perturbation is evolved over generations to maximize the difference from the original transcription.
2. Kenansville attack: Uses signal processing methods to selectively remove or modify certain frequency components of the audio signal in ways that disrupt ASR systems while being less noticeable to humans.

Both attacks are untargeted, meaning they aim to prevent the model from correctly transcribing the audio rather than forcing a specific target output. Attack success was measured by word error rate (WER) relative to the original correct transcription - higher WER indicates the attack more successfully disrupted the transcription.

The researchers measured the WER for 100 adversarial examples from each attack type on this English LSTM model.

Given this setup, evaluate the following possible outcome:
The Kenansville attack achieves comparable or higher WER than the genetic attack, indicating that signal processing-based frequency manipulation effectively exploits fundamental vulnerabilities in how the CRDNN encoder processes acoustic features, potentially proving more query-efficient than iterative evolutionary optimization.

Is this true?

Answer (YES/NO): YES